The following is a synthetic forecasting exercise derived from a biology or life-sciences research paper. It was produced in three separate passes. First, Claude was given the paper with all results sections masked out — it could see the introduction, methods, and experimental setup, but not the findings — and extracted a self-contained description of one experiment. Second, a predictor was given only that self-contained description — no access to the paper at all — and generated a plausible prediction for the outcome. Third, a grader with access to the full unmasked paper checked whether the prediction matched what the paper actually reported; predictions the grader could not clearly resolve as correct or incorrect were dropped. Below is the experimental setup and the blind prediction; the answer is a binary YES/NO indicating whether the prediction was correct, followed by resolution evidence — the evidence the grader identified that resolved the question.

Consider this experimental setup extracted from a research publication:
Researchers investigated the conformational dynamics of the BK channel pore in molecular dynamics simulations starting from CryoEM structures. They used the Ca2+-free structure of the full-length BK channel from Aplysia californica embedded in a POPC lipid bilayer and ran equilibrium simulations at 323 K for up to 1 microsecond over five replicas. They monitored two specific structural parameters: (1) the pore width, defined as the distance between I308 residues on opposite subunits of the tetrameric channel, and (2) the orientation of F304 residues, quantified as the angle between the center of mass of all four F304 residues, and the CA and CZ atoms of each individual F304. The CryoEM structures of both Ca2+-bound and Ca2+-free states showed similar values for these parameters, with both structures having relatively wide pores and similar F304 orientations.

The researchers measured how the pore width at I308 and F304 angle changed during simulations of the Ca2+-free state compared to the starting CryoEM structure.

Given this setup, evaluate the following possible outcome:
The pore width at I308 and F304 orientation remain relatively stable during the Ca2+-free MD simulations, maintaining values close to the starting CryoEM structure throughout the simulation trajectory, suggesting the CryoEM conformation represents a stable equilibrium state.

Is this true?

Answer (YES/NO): NO